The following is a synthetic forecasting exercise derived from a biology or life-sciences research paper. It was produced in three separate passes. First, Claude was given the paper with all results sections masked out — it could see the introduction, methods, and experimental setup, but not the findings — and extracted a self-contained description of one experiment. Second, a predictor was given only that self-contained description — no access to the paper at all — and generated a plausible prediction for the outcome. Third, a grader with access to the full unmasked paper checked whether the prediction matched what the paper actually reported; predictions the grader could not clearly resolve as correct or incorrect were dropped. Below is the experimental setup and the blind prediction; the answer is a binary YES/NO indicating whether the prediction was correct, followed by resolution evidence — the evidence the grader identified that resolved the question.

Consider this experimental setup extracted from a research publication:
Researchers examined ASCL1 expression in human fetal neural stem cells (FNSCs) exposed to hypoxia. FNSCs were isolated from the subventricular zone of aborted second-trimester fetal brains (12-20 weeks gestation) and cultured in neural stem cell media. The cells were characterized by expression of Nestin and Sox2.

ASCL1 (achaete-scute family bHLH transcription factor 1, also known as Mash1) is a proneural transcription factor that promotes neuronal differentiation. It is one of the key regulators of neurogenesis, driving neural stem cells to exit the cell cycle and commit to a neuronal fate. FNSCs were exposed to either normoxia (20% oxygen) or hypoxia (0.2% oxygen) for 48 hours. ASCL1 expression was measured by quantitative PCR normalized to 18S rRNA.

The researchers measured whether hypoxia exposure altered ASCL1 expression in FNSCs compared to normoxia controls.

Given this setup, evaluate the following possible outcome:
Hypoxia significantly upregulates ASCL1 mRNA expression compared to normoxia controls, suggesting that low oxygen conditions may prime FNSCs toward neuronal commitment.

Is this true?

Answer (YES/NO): NO